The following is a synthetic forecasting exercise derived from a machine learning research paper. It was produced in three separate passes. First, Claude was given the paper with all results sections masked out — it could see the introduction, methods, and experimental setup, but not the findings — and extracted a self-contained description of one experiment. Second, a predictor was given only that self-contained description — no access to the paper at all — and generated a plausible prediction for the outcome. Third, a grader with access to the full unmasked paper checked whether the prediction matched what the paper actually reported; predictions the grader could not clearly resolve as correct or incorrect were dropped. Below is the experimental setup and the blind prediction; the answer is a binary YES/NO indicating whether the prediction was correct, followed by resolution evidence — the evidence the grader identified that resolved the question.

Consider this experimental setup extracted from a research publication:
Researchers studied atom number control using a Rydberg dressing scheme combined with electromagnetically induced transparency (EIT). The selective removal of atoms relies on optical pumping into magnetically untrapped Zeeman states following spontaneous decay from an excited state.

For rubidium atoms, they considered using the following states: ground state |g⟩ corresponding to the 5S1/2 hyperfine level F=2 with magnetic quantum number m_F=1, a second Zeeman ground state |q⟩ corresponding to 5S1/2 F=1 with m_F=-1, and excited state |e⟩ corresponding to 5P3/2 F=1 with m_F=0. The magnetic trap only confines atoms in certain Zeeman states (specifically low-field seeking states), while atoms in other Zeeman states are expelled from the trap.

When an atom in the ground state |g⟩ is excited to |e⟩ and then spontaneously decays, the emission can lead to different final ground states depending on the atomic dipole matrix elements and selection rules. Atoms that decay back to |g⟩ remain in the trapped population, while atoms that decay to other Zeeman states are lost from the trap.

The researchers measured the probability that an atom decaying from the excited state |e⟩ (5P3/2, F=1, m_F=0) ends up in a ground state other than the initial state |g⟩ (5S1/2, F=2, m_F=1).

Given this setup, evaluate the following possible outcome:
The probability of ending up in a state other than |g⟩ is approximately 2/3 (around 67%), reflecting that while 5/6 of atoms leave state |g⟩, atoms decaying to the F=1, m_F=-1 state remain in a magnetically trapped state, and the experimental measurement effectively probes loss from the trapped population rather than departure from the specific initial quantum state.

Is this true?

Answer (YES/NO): NO